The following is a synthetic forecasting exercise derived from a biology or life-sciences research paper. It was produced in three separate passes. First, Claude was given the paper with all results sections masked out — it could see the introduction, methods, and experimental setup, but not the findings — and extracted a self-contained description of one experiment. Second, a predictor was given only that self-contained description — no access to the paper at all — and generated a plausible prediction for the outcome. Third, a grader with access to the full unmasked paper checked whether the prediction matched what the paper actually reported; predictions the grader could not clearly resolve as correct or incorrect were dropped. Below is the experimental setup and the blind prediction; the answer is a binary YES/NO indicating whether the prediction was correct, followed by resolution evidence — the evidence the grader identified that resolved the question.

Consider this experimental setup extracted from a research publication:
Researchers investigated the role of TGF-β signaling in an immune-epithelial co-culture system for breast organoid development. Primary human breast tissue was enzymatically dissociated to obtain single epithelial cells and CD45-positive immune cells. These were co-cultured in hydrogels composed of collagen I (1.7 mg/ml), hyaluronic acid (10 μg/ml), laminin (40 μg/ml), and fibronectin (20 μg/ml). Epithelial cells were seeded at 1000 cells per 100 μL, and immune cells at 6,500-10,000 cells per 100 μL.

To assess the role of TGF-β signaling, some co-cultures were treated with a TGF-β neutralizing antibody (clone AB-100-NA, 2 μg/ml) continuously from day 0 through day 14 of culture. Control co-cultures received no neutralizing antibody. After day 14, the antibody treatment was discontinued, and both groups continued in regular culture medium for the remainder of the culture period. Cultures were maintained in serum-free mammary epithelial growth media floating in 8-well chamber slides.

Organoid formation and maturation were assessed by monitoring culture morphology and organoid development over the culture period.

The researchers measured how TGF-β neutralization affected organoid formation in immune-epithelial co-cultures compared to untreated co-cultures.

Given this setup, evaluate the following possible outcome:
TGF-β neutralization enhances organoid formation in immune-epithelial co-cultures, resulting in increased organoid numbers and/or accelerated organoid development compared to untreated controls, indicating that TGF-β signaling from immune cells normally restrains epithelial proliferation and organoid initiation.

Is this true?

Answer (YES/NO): NO